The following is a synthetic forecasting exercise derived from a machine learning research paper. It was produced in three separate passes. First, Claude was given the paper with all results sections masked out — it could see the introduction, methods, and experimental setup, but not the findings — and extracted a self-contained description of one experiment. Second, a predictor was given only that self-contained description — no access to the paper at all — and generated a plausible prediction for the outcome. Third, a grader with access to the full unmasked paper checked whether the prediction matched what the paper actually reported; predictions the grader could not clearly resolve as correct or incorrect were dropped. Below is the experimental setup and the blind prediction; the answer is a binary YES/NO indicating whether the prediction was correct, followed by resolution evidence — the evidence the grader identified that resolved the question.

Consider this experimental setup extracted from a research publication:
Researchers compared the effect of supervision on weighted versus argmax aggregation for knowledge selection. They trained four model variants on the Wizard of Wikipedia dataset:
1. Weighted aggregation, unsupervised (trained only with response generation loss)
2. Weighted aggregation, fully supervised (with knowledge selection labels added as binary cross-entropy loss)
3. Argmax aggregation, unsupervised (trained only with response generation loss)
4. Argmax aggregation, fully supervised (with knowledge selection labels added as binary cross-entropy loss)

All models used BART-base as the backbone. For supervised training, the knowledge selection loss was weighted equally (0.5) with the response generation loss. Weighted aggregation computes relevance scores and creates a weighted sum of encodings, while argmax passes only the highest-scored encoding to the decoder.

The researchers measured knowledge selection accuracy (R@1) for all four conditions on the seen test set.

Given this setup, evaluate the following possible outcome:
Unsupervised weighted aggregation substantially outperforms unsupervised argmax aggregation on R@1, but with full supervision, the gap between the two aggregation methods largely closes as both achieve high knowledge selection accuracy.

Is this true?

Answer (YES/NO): YES